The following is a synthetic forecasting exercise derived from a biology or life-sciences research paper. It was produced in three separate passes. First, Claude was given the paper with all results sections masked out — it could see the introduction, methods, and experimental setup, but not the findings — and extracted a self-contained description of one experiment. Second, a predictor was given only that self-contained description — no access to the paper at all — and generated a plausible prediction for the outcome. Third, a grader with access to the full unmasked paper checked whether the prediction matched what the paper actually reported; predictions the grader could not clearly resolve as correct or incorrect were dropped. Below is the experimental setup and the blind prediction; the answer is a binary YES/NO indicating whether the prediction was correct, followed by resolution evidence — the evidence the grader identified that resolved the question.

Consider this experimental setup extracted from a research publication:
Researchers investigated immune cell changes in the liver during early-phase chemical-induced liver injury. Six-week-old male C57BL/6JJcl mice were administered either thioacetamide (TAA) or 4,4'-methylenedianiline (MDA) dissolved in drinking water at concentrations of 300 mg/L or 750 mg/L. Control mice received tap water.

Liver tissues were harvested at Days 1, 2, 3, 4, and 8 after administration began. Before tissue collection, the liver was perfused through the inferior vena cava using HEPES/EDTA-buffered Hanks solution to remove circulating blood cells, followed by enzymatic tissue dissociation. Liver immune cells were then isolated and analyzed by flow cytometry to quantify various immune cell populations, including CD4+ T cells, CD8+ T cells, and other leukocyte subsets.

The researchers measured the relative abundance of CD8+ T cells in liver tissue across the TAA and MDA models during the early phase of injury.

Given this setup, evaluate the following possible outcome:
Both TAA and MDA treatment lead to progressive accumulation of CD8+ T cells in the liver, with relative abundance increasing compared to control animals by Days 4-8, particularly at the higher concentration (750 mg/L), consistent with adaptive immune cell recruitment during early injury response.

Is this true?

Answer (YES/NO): NO